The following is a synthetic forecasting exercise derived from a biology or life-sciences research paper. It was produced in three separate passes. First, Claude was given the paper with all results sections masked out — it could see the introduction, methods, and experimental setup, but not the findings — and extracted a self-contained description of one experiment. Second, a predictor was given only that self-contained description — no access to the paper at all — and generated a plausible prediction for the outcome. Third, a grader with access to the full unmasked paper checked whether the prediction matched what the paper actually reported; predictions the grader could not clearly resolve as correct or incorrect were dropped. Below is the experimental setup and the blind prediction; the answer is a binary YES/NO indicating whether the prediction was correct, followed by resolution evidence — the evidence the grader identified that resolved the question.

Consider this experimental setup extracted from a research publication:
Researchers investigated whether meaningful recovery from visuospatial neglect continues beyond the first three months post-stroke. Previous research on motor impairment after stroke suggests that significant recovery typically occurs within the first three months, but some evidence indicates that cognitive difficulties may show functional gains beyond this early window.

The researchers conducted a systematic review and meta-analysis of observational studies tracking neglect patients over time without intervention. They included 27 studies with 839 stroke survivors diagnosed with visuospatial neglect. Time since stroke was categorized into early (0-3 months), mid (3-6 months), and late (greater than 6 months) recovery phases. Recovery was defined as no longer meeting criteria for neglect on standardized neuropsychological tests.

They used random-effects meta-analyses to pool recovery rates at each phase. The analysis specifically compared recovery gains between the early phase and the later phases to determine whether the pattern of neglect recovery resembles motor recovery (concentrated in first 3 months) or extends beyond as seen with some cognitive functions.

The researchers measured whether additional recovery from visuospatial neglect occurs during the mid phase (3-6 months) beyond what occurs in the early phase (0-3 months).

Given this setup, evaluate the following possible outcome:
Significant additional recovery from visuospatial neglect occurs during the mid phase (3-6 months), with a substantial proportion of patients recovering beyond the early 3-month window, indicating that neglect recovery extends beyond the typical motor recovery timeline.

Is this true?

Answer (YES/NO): YES